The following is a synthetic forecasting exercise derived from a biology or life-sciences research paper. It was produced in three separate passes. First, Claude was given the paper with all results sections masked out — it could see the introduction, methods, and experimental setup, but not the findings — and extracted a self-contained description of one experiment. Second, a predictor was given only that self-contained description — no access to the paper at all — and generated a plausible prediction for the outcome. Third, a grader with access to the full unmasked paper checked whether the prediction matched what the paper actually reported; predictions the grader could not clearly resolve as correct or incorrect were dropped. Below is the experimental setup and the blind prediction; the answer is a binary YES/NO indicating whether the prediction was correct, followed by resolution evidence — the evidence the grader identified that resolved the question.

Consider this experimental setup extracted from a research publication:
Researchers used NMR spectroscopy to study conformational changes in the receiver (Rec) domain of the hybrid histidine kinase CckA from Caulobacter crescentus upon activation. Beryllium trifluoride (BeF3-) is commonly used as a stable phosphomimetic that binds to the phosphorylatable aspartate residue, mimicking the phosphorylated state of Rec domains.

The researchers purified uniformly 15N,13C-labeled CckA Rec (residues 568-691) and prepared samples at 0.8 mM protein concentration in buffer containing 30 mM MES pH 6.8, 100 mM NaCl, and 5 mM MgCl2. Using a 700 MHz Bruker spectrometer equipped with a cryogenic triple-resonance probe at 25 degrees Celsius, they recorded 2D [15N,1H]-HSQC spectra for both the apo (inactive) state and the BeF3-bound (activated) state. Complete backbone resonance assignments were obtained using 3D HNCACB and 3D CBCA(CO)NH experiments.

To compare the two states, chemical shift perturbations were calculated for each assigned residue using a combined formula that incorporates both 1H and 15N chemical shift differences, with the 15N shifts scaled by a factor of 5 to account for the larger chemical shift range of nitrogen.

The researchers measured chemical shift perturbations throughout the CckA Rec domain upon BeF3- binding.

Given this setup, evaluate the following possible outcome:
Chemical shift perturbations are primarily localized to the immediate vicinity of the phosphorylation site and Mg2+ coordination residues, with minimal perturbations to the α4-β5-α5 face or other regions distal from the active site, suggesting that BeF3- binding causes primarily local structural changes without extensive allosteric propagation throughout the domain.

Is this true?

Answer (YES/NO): YES